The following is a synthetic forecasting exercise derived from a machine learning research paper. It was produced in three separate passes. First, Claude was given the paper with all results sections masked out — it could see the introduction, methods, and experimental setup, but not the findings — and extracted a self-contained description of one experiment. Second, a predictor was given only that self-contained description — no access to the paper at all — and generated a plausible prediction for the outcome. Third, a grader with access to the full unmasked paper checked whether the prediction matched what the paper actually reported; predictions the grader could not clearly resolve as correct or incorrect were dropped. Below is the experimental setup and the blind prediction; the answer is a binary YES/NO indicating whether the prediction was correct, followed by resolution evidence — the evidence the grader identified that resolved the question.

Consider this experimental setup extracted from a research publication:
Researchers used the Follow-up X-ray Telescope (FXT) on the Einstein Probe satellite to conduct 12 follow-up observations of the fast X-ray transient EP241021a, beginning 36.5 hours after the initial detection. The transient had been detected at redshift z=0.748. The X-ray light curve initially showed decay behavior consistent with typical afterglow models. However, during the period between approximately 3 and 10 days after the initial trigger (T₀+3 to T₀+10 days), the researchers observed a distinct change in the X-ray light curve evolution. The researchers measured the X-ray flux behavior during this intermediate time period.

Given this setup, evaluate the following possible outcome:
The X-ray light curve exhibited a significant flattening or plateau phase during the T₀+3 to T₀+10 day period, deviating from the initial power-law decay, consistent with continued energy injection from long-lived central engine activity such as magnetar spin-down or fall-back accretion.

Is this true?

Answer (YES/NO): YES